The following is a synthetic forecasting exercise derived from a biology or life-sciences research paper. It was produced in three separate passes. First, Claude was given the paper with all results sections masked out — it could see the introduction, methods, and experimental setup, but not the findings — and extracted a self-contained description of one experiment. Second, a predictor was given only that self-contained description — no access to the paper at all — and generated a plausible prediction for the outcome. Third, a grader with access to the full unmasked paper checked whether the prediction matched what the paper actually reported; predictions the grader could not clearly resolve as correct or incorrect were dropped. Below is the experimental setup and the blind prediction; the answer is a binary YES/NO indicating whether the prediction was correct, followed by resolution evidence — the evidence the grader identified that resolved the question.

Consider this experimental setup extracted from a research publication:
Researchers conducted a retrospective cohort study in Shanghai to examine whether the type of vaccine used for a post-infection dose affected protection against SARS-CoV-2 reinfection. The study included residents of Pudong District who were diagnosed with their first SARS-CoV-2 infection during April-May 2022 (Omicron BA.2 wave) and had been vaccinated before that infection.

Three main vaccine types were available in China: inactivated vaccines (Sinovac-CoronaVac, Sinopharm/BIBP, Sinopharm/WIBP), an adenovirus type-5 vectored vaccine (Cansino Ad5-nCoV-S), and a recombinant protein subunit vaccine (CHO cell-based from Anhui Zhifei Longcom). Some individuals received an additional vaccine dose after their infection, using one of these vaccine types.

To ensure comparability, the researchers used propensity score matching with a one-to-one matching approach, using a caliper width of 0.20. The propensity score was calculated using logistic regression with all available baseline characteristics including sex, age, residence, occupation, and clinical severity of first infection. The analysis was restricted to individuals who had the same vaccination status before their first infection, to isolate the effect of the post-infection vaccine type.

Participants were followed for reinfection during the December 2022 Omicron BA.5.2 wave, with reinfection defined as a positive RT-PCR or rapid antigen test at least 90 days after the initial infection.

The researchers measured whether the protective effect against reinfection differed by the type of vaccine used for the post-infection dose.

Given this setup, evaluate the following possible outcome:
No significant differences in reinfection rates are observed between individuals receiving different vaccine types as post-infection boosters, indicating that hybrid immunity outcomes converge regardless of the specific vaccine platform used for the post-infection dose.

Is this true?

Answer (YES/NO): NO